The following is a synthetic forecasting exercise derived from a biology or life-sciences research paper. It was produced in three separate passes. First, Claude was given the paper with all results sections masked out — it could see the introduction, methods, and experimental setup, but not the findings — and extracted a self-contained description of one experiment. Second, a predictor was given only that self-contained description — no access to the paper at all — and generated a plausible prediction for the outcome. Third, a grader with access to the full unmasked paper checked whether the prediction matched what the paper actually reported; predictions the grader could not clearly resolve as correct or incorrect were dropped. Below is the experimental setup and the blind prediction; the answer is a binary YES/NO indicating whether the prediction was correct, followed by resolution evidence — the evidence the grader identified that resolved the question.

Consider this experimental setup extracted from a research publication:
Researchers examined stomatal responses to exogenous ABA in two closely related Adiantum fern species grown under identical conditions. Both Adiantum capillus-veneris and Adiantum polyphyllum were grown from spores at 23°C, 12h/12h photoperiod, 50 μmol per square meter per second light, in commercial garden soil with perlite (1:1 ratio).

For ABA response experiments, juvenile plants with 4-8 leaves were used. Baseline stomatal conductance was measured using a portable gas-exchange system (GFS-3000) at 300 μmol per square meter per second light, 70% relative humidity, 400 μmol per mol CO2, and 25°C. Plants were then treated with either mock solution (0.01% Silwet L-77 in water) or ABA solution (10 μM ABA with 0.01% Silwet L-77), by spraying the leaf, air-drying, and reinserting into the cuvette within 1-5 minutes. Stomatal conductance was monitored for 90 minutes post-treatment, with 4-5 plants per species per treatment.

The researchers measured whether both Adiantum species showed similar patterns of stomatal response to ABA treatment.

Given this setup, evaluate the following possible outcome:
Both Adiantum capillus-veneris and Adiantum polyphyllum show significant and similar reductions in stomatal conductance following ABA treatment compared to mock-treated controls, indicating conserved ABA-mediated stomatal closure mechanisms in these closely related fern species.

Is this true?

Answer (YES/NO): NO